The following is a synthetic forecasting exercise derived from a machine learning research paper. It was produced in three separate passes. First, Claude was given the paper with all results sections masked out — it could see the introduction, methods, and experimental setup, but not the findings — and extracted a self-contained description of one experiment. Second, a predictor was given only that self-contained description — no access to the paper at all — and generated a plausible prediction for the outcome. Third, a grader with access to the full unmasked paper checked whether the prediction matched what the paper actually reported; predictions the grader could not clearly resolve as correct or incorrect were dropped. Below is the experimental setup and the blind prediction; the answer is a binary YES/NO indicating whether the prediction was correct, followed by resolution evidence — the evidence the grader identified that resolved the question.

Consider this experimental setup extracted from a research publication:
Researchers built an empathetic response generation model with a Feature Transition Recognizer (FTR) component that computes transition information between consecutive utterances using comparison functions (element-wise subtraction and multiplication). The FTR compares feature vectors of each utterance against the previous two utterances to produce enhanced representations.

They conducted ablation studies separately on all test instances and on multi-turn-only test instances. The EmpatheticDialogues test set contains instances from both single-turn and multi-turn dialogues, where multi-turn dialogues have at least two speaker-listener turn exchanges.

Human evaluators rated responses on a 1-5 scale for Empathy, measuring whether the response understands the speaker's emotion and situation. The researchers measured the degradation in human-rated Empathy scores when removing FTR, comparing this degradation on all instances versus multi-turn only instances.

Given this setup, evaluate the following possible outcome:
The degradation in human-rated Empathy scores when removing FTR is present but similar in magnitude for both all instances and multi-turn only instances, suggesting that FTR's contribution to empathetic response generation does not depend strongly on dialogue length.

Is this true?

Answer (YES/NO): NO